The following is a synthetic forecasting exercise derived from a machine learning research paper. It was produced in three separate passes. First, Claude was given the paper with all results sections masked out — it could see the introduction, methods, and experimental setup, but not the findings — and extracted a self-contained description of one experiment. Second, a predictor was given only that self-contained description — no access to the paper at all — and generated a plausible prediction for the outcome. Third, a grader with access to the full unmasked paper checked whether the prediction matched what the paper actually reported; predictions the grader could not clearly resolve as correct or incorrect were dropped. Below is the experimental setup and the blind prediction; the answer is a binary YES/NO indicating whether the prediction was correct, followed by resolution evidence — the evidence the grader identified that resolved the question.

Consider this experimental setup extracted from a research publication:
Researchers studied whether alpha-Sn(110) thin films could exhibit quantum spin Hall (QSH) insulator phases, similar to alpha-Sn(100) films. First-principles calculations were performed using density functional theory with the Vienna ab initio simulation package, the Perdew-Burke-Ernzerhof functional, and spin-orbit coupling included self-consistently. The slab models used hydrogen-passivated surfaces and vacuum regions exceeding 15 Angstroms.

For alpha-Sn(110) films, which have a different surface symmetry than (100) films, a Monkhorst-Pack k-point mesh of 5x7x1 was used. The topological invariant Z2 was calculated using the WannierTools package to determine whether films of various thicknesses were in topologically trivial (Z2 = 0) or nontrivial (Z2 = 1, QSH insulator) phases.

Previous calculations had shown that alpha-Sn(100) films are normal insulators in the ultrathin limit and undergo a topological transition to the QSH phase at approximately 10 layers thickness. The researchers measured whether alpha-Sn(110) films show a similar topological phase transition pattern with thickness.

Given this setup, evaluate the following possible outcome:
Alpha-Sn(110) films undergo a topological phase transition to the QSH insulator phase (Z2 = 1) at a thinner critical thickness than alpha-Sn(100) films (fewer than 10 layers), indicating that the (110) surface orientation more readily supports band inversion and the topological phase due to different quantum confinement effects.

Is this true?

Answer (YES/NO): YES